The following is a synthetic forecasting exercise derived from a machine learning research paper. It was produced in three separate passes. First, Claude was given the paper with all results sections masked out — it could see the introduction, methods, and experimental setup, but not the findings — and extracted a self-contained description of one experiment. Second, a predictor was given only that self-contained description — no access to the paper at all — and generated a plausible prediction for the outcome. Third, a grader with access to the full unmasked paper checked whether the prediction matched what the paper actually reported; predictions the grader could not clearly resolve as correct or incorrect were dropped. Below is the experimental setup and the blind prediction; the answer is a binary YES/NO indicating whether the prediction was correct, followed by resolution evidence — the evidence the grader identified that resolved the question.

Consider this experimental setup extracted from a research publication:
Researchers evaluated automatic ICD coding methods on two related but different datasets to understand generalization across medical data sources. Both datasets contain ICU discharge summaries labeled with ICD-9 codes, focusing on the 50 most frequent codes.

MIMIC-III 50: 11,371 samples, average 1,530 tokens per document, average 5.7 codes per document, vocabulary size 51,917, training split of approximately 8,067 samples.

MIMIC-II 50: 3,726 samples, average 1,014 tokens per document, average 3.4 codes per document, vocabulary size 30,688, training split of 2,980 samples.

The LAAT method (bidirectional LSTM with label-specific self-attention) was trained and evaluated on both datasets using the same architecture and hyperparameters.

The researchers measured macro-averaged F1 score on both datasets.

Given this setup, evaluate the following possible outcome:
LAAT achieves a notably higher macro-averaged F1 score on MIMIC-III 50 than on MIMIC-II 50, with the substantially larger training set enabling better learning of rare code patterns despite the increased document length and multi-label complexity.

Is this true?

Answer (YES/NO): YES